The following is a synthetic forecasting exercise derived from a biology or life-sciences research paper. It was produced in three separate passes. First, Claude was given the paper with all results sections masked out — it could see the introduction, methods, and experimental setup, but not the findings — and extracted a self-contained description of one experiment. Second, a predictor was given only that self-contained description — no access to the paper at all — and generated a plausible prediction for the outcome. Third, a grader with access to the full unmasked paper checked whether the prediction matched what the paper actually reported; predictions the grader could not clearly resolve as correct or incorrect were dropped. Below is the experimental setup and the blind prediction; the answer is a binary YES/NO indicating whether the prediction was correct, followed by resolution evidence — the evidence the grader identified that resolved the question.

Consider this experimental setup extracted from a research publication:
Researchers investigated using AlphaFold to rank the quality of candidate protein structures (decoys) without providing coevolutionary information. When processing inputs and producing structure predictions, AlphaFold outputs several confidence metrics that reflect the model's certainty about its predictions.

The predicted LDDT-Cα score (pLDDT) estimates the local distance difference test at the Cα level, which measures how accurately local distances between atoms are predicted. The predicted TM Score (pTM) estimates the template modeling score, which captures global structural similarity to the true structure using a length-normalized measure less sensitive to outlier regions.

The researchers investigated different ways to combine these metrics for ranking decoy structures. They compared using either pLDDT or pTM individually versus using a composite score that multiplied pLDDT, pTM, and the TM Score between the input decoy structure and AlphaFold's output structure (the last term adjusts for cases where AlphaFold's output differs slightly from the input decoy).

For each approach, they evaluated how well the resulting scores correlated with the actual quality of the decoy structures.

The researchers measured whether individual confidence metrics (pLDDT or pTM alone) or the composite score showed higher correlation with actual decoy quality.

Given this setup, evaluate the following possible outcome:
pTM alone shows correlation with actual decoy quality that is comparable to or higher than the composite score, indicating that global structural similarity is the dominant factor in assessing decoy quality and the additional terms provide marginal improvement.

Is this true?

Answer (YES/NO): NO